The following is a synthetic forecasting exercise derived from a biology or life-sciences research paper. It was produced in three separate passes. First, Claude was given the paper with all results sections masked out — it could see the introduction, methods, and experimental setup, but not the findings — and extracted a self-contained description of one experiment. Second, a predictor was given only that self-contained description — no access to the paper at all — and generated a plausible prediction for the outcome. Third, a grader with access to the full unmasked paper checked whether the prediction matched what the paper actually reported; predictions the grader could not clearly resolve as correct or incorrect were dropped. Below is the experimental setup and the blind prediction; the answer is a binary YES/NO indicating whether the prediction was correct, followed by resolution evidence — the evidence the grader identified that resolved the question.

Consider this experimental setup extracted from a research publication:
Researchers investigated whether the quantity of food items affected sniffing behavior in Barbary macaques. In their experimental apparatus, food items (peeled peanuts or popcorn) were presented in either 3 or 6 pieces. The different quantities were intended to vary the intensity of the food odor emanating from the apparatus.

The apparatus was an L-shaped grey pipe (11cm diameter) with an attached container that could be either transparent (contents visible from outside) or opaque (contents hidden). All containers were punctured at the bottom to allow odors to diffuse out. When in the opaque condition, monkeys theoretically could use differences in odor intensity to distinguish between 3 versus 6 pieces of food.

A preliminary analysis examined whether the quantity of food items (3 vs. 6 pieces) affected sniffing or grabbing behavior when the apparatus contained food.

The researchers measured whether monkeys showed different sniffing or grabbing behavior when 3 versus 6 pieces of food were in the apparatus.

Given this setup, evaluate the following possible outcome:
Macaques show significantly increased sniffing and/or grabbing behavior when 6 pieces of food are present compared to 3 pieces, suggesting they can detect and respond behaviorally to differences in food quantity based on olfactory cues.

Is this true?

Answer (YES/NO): NO